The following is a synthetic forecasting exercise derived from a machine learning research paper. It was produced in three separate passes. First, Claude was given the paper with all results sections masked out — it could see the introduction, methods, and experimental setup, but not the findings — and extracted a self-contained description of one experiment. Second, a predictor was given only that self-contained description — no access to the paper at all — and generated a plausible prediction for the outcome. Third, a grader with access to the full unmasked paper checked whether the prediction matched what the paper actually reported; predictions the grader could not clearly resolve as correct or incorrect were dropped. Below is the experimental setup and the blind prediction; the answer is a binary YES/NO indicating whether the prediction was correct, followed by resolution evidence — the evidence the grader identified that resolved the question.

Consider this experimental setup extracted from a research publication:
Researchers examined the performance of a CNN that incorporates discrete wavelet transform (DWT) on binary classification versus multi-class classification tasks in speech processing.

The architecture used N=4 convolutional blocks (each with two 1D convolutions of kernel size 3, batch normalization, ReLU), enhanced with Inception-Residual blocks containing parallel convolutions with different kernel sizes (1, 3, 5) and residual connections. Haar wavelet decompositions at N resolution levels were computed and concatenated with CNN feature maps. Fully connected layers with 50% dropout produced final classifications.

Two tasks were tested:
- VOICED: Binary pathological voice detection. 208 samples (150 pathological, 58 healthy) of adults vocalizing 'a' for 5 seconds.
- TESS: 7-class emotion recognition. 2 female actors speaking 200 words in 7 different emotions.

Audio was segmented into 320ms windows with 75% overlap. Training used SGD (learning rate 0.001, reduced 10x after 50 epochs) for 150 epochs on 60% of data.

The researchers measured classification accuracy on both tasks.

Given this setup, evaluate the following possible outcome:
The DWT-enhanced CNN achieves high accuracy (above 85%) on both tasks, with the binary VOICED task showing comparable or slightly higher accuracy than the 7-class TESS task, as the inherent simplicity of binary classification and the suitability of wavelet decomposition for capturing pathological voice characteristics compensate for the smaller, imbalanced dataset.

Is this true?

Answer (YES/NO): YES